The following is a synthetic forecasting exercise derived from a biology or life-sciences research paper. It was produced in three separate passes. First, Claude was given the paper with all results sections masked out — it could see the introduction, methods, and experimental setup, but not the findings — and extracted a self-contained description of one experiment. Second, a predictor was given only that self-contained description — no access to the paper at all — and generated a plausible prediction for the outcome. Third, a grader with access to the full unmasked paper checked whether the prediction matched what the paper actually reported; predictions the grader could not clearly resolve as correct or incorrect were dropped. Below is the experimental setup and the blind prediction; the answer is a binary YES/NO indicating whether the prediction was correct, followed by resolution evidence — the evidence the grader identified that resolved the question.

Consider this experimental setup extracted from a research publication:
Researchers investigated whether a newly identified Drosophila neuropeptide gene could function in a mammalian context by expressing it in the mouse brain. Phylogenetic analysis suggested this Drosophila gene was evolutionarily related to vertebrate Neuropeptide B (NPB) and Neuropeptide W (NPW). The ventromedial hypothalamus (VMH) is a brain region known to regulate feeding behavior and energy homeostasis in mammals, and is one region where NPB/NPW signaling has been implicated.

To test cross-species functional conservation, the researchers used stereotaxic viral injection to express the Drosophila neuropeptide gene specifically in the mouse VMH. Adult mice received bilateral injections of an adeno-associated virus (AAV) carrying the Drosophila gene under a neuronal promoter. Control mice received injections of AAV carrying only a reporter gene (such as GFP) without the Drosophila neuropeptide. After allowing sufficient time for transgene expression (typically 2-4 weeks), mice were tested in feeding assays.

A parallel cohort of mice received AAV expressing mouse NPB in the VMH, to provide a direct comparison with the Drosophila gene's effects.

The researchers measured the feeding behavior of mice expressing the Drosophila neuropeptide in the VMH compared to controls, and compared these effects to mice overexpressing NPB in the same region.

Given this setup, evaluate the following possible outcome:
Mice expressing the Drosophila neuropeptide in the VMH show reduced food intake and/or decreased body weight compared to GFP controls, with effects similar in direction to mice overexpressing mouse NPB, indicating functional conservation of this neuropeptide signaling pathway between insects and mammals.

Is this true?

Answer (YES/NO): NO